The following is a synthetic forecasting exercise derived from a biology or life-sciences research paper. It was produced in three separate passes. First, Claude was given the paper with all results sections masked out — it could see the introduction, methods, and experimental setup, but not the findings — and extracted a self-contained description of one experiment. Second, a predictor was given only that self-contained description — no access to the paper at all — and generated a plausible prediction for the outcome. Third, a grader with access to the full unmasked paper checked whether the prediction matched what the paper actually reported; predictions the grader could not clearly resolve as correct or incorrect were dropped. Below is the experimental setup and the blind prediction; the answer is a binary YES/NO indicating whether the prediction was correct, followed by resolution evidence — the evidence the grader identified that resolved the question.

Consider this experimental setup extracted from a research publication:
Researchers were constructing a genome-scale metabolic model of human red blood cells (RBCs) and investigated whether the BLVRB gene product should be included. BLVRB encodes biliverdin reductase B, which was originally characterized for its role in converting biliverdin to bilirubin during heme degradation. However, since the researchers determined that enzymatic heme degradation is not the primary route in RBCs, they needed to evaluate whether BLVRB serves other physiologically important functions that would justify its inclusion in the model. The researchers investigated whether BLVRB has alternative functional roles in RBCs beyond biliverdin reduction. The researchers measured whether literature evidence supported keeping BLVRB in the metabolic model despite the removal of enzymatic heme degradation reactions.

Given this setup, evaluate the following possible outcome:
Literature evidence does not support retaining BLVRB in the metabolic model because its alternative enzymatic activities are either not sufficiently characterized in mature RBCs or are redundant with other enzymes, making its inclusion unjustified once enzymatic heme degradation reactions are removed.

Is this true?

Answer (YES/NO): NO